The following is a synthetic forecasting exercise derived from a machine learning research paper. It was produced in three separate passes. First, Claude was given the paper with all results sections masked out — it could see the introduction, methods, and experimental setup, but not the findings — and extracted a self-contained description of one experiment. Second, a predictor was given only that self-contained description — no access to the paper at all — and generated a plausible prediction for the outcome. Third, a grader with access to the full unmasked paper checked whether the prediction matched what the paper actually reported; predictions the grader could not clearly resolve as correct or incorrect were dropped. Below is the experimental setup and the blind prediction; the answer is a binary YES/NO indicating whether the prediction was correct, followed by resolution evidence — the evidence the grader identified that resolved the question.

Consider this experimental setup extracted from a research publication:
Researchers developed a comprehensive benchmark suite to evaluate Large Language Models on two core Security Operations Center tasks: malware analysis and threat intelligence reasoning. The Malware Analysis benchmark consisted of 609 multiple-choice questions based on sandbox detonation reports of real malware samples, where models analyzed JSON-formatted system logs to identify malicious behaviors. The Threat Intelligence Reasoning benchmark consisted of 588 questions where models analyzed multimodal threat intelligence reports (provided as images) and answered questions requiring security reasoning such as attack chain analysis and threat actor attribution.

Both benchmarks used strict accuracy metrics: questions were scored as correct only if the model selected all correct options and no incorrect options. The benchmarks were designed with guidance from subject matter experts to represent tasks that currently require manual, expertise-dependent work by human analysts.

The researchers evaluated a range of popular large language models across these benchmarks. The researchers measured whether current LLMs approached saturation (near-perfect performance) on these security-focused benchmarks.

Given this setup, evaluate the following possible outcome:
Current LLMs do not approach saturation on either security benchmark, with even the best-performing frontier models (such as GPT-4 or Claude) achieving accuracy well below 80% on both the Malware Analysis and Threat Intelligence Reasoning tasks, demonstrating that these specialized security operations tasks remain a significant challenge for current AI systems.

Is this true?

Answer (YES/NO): YES